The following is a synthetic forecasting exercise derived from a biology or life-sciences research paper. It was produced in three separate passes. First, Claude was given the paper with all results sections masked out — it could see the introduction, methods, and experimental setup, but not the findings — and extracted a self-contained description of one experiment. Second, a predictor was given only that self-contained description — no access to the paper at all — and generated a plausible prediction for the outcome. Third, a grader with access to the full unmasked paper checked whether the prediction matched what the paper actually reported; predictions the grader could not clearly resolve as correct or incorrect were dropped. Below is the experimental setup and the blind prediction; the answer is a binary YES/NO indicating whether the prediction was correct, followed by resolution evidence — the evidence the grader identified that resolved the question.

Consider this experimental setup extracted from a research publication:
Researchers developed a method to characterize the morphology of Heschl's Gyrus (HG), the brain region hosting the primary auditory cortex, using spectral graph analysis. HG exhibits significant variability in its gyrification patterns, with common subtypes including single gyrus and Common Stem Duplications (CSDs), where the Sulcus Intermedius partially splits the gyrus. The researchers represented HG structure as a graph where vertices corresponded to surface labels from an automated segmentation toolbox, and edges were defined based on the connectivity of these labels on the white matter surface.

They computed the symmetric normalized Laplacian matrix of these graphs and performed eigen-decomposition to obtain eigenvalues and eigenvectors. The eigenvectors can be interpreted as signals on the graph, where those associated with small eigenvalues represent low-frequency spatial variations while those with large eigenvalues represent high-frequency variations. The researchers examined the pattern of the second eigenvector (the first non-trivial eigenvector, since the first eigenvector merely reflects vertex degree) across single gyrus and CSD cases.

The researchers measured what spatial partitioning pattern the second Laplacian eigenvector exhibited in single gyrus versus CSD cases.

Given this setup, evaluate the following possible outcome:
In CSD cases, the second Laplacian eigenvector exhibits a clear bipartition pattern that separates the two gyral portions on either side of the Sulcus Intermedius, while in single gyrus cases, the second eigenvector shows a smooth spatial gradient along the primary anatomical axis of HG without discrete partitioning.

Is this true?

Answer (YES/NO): NO